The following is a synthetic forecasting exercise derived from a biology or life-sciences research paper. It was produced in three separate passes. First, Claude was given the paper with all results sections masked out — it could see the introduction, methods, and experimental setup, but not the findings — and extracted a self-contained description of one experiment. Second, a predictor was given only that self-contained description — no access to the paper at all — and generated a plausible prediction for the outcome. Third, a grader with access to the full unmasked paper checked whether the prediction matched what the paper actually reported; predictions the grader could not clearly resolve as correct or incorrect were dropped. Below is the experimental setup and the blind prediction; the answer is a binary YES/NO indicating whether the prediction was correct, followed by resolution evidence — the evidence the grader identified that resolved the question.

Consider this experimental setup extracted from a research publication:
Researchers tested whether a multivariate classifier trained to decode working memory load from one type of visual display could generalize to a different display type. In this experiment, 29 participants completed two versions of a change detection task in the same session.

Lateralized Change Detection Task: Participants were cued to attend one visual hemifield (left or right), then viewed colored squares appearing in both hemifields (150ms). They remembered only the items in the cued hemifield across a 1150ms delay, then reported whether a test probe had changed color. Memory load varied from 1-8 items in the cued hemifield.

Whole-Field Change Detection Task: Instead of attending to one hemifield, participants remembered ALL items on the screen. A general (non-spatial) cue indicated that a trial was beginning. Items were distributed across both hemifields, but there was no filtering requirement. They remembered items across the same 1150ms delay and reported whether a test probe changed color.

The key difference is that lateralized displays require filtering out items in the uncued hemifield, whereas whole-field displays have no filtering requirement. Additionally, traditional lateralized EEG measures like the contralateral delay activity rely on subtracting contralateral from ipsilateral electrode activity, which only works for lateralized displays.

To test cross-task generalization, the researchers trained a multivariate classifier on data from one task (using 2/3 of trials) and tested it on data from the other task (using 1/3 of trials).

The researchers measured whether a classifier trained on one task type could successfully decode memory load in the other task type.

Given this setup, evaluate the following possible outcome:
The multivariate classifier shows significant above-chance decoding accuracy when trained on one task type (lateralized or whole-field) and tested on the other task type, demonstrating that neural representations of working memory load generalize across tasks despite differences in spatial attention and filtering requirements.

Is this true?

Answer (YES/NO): YES